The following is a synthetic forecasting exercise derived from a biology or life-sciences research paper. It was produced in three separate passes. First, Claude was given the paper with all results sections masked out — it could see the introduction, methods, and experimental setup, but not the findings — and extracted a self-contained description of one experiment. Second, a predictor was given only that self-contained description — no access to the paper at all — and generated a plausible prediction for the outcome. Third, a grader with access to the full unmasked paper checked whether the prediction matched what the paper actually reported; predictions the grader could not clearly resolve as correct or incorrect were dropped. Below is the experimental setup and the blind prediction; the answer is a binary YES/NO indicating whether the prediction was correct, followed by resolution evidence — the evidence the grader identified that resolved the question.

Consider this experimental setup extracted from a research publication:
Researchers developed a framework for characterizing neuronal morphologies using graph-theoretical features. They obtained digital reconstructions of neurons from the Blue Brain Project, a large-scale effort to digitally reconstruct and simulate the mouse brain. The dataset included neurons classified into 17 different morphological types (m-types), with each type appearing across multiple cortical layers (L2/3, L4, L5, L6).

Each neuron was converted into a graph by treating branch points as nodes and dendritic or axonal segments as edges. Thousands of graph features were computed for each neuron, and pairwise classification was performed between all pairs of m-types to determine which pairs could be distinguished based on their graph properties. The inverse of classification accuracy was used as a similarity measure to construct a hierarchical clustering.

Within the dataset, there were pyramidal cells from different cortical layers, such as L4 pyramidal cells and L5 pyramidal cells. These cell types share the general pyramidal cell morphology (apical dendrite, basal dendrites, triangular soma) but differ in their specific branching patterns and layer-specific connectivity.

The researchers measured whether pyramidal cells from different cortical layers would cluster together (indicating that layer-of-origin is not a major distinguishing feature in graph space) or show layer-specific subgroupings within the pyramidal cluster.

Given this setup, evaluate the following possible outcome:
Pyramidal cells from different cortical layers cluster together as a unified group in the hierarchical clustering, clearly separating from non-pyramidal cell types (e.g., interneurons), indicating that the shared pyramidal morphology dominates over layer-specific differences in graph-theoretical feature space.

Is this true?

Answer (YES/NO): NO